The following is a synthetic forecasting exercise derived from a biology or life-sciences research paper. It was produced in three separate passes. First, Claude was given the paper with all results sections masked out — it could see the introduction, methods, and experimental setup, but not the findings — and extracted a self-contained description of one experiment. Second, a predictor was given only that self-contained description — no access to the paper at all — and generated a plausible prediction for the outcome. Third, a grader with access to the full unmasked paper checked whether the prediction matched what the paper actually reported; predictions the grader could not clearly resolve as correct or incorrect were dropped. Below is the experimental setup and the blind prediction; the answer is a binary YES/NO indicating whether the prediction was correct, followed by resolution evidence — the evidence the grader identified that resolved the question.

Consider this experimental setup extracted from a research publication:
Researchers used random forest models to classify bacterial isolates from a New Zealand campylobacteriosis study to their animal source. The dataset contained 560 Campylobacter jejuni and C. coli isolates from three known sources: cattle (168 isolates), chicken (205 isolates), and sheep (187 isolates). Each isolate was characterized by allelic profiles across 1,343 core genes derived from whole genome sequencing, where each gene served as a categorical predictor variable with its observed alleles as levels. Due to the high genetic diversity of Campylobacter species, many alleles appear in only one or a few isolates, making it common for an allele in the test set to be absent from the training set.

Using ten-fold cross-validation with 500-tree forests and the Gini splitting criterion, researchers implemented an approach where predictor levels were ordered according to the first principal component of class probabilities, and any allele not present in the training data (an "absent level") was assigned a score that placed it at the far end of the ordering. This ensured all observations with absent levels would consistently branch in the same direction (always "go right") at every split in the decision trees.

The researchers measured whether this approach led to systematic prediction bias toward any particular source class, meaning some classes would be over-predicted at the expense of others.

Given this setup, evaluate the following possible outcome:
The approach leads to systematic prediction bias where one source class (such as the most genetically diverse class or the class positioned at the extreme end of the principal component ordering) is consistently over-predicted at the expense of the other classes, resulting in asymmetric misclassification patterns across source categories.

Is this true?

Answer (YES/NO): YES